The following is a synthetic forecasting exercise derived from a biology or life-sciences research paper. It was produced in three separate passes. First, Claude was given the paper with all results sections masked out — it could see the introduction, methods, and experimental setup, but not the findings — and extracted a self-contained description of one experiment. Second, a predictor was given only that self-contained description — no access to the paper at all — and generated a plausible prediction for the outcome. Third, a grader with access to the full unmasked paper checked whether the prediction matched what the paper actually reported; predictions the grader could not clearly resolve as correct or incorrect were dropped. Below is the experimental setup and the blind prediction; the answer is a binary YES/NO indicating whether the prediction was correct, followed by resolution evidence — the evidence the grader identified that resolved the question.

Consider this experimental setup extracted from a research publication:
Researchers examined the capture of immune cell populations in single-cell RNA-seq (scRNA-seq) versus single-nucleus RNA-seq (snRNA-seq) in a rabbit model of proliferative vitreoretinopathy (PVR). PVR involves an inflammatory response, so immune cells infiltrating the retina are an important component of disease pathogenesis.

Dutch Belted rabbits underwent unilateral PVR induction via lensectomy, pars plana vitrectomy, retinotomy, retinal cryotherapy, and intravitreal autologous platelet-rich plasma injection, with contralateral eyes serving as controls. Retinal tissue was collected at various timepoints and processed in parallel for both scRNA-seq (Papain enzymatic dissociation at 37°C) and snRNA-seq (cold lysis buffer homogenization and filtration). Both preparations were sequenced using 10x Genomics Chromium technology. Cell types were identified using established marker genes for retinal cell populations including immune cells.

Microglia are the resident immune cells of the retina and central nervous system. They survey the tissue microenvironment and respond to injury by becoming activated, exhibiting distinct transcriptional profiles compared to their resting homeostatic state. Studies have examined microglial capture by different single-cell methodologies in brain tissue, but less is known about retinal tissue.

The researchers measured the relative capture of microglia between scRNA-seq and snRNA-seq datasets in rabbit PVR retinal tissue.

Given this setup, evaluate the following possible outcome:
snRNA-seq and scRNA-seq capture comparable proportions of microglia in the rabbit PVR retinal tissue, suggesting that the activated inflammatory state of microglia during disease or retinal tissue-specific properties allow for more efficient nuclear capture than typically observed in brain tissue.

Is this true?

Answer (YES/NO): NO